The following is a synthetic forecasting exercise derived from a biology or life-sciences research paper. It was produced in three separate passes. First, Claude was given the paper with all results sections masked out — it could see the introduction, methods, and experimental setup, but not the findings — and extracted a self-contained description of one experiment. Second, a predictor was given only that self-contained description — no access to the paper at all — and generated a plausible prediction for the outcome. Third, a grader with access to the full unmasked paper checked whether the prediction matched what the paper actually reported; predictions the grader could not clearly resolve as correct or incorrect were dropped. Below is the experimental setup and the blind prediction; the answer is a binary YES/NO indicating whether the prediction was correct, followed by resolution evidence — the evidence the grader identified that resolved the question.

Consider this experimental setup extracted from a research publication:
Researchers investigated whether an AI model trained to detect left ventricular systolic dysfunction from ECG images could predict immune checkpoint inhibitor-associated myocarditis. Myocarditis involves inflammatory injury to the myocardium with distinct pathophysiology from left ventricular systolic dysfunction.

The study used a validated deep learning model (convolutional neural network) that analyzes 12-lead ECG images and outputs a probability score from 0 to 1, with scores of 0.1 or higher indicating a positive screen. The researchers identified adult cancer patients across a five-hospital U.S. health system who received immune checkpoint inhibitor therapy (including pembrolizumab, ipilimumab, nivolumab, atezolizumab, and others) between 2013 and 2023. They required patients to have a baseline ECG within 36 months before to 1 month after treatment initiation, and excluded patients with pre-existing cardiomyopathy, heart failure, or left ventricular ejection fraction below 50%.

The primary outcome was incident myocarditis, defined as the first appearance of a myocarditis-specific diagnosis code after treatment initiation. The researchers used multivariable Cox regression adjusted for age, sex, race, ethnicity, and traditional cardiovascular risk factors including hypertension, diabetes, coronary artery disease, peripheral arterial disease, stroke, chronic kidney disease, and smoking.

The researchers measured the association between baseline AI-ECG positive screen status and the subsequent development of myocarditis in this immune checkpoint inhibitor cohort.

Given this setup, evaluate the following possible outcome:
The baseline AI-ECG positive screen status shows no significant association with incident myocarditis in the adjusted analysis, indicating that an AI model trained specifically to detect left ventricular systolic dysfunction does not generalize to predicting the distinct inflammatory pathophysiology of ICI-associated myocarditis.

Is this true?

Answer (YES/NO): YES